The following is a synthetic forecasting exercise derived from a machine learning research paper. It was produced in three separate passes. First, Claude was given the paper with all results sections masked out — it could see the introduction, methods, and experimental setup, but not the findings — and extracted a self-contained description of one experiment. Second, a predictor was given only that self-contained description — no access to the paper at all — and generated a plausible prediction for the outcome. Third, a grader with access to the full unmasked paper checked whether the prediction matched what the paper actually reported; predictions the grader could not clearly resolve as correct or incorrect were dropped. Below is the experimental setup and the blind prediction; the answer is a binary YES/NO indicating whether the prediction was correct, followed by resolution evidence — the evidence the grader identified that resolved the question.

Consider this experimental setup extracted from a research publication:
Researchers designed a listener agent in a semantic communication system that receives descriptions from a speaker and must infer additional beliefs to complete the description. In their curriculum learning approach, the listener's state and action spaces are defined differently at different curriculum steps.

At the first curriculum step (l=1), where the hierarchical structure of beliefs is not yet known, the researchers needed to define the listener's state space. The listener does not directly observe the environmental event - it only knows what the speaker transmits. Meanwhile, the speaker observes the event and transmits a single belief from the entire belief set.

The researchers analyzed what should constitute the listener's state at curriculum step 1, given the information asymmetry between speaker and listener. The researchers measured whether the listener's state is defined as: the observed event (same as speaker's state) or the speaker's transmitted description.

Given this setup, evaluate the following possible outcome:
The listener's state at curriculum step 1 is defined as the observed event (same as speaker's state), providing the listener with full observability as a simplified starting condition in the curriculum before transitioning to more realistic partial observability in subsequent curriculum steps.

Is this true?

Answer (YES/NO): NO